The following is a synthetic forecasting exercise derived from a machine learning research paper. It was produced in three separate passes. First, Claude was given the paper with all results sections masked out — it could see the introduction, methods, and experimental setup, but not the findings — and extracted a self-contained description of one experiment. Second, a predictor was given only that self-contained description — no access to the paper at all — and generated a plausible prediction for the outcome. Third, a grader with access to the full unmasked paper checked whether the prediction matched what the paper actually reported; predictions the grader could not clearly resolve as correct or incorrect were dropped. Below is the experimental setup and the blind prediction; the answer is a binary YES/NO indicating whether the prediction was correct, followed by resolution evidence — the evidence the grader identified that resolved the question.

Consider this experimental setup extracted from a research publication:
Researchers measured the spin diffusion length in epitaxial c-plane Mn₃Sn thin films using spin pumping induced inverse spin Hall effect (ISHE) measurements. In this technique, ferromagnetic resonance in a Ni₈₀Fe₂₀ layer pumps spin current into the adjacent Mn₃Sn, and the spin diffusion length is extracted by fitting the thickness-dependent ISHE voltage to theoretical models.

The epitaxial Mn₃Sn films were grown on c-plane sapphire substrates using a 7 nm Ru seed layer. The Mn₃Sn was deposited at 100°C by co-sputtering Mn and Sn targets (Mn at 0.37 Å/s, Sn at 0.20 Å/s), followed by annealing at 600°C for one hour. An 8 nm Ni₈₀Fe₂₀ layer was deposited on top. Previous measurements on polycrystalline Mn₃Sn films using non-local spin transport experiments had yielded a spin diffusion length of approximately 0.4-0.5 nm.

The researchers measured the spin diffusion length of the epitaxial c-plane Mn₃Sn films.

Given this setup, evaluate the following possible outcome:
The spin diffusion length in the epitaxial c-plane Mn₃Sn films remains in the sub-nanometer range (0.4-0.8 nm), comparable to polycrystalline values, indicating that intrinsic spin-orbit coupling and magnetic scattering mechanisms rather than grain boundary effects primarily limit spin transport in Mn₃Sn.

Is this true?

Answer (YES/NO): YES